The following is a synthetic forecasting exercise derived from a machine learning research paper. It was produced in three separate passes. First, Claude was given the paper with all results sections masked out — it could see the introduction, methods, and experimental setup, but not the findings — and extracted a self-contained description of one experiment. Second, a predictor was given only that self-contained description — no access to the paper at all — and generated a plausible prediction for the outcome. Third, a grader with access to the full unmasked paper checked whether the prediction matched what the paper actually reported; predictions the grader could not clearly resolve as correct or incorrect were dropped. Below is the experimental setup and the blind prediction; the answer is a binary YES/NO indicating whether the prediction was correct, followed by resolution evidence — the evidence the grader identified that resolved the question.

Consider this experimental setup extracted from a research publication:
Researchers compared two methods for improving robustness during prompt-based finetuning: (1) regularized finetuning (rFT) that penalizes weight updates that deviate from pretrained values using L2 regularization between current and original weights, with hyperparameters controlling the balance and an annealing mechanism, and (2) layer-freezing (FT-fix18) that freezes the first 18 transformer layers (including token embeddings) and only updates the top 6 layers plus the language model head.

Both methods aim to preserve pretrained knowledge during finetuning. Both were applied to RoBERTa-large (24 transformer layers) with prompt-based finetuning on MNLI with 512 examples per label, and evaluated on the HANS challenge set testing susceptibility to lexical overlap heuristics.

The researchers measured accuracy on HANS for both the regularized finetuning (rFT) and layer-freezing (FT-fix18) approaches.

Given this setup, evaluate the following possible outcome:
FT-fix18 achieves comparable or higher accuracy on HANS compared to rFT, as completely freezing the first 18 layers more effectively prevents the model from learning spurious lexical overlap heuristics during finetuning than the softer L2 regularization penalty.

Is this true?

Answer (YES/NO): YES